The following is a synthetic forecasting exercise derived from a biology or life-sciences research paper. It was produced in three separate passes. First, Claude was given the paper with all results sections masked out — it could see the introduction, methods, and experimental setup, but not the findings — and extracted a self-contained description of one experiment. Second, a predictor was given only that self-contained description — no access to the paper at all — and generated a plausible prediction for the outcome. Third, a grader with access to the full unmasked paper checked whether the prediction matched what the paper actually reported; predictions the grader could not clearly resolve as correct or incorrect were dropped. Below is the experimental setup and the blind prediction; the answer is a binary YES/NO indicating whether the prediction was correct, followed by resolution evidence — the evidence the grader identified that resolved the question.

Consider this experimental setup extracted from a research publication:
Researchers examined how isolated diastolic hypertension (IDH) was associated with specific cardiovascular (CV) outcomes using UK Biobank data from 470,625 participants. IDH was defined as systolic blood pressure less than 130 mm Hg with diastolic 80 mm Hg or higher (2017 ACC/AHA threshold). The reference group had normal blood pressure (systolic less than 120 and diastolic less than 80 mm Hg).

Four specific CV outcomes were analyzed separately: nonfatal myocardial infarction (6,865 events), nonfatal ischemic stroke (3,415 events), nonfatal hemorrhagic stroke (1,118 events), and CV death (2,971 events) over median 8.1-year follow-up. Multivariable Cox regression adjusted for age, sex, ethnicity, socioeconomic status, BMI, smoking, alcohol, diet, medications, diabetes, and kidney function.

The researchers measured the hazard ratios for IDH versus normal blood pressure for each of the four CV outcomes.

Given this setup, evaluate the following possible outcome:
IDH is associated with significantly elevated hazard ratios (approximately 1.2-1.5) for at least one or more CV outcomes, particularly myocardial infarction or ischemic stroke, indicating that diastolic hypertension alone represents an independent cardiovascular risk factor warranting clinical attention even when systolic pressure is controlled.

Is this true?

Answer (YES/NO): YES